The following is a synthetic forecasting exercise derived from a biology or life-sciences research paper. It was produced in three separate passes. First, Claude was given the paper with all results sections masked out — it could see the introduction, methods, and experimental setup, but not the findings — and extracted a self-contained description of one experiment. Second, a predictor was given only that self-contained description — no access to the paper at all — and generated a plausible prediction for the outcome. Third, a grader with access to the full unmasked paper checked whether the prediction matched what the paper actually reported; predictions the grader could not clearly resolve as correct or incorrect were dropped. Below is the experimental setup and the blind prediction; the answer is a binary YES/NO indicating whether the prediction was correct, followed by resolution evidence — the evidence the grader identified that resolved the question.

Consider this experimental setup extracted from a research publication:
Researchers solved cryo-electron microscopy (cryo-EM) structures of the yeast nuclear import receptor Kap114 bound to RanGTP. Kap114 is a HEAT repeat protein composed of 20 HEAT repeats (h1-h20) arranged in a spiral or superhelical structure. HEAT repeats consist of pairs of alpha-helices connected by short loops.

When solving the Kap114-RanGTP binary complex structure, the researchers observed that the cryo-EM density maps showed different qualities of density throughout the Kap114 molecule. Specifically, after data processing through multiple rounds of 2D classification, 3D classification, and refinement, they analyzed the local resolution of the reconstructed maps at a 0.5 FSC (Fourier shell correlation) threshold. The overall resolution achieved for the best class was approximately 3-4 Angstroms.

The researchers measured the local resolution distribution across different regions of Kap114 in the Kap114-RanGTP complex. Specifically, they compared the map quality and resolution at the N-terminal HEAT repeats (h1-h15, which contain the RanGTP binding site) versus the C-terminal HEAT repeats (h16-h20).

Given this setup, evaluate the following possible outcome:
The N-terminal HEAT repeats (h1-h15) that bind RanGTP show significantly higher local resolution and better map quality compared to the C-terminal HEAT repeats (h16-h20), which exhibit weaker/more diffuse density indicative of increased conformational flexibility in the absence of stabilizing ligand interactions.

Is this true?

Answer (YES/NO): YES